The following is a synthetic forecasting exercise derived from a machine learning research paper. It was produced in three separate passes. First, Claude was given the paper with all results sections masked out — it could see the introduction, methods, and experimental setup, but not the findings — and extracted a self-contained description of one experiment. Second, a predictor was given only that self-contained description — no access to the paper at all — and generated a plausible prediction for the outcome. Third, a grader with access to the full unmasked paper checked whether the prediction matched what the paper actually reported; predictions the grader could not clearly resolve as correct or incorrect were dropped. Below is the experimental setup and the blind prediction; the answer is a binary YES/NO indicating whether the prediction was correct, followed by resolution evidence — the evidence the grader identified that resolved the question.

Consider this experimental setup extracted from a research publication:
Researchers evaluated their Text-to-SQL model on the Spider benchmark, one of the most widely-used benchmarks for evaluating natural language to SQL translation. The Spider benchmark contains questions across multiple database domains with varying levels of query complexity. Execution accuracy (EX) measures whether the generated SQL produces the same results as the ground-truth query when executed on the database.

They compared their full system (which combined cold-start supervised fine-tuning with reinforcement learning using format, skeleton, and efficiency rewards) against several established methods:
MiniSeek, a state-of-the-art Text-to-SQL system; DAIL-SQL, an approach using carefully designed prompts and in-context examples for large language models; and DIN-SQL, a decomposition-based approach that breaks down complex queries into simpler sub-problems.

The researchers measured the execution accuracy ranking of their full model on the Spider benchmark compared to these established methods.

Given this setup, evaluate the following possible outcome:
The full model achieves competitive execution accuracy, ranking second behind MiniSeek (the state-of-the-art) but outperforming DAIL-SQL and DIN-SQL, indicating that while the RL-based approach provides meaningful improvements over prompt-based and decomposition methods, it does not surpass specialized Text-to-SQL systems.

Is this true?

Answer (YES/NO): NO